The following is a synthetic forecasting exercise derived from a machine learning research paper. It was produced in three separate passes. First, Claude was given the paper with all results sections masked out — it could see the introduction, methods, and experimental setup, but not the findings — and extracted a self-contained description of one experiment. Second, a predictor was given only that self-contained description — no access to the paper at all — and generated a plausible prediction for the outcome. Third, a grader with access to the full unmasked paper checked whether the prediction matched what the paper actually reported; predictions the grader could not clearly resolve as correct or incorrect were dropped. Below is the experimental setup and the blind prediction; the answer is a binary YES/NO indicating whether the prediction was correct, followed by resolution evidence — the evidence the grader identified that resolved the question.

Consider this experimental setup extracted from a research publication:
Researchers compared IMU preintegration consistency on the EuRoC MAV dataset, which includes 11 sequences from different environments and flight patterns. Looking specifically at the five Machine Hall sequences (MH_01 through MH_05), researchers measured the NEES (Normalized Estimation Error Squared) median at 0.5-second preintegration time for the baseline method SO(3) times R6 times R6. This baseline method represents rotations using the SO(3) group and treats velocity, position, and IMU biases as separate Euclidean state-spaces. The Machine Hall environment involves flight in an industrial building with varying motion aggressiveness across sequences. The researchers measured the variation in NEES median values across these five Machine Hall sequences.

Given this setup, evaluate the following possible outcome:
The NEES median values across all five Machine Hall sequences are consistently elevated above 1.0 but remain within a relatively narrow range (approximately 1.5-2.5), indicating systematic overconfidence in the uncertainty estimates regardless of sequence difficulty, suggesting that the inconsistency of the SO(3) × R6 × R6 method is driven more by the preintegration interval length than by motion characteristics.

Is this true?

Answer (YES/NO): NO